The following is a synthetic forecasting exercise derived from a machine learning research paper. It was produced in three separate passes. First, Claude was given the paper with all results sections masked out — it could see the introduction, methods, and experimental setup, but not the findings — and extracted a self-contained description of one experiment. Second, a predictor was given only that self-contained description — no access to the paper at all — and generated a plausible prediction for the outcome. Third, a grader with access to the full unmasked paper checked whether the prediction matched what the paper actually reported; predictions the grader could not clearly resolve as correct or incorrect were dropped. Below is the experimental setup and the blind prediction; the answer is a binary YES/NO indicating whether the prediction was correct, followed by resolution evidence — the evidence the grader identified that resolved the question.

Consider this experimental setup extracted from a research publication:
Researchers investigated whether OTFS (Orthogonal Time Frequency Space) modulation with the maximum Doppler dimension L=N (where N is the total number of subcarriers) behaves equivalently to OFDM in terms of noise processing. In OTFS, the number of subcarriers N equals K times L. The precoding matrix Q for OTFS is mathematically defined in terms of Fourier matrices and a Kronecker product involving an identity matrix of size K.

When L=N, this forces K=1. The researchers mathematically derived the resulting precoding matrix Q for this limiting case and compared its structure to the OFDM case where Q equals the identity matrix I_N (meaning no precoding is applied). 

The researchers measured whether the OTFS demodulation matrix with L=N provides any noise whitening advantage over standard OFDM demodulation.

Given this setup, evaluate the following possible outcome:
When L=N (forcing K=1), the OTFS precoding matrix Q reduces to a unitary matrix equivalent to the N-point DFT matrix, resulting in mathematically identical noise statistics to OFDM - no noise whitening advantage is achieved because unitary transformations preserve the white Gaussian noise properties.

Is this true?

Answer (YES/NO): NO